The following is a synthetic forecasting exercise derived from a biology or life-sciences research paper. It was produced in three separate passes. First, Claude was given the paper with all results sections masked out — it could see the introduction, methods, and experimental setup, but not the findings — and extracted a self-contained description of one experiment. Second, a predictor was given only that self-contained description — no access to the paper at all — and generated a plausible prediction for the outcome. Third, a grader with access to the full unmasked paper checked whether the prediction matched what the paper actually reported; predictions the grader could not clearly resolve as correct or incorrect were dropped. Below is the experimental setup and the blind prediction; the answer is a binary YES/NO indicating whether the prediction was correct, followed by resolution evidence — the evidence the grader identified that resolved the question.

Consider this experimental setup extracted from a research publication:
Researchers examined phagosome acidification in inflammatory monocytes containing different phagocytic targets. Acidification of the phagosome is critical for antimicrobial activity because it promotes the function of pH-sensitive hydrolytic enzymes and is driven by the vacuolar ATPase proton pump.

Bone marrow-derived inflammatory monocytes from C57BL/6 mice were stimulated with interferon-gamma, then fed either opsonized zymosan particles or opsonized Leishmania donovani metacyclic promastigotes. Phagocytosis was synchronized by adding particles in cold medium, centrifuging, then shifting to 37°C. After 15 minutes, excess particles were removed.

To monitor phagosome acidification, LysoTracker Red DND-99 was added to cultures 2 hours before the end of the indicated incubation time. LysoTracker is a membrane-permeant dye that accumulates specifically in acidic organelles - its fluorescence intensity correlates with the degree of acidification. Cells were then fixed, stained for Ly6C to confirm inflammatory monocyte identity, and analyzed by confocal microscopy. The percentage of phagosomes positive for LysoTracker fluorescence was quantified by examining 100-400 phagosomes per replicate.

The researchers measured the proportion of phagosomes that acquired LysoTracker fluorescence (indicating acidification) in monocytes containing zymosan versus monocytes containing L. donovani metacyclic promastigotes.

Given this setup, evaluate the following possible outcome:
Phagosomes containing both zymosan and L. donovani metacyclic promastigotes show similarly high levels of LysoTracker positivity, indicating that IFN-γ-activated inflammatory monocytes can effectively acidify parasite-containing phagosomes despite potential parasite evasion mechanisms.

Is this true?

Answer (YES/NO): NO